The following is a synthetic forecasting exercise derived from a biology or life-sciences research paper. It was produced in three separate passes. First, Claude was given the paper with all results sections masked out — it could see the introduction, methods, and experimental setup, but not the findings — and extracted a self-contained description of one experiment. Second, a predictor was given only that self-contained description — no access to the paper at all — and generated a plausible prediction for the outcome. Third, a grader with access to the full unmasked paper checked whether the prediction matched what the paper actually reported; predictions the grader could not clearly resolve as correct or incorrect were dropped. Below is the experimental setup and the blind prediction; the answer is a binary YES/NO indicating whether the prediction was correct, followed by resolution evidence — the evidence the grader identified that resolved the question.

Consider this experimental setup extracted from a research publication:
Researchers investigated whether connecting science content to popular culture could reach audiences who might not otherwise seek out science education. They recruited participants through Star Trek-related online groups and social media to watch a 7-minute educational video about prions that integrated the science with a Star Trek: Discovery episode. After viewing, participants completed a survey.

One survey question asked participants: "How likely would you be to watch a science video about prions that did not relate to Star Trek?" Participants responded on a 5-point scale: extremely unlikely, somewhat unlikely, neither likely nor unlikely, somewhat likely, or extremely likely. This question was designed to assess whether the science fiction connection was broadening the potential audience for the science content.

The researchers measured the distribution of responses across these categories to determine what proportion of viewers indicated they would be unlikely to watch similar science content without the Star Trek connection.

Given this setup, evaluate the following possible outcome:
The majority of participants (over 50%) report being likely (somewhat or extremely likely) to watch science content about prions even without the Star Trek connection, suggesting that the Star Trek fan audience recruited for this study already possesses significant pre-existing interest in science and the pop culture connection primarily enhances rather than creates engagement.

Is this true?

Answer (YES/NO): NO